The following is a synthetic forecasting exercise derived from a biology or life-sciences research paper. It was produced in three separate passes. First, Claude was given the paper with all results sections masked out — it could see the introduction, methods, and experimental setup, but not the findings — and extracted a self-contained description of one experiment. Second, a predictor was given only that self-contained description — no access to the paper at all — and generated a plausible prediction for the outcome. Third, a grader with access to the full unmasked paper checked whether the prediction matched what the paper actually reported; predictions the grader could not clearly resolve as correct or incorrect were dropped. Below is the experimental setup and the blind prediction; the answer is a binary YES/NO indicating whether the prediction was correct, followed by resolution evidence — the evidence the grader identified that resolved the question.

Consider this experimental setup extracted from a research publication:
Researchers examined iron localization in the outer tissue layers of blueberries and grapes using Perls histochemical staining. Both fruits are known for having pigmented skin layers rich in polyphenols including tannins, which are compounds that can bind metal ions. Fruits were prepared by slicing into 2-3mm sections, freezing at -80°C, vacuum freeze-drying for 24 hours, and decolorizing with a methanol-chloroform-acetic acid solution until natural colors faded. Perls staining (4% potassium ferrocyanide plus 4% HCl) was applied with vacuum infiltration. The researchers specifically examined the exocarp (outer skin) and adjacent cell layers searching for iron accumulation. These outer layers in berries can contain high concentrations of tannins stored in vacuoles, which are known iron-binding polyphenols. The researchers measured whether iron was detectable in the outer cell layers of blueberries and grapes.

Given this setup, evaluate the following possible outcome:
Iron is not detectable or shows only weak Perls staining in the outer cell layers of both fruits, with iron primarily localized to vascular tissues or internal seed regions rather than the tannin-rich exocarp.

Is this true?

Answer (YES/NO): NO